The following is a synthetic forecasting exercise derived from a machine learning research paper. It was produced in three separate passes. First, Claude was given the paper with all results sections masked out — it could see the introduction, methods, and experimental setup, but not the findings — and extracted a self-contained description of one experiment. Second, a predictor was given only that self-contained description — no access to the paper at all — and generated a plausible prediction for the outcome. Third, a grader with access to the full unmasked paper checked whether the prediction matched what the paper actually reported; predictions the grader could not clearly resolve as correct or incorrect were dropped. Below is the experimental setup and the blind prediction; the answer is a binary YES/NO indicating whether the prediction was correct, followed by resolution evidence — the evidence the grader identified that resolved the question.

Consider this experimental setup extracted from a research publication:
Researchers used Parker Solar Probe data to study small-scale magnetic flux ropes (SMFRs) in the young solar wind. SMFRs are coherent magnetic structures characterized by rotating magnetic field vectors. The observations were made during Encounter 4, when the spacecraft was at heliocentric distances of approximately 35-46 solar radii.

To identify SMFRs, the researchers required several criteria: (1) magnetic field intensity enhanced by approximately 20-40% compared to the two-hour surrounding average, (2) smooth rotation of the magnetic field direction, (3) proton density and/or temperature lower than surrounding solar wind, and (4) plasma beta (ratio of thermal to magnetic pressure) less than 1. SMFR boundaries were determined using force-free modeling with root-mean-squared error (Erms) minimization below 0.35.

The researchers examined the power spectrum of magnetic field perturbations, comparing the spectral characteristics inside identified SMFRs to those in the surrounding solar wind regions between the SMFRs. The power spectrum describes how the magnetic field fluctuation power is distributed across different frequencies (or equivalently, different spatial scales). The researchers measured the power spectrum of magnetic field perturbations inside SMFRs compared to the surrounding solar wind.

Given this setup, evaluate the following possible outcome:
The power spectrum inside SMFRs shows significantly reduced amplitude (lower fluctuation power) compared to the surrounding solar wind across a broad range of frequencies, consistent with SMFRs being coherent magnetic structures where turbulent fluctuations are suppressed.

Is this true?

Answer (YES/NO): YES